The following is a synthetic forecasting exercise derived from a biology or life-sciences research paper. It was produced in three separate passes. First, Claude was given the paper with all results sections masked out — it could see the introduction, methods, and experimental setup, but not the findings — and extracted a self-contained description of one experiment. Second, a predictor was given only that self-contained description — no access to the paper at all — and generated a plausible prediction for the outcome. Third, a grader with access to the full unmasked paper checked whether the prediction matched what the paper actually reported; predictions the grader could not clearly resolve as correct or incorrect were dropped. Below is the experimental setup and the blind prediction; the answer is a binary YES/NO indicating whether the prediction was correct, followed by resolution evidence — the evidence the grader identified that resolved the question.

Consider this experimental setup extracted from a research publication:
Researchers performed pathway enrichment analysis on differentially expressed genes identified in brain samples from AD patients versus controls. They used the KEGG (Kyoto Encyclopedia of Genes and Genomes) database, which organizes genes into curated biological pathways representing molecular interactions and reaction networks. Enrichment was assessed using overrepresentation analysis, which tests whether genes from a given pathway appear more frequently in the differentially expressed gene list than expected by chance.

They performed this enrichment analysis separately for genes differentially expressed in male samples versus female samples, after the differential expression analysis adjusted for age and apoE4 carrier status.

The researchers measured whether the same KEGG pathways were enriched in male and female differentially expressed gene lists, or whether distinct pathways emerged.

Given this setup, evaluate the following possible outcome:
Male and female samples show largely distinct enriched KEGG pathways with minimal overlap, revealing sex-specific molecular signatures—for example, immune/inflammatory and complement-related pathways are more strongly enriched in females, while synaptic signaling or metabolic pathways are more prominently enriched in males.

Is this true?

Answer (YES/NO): NO